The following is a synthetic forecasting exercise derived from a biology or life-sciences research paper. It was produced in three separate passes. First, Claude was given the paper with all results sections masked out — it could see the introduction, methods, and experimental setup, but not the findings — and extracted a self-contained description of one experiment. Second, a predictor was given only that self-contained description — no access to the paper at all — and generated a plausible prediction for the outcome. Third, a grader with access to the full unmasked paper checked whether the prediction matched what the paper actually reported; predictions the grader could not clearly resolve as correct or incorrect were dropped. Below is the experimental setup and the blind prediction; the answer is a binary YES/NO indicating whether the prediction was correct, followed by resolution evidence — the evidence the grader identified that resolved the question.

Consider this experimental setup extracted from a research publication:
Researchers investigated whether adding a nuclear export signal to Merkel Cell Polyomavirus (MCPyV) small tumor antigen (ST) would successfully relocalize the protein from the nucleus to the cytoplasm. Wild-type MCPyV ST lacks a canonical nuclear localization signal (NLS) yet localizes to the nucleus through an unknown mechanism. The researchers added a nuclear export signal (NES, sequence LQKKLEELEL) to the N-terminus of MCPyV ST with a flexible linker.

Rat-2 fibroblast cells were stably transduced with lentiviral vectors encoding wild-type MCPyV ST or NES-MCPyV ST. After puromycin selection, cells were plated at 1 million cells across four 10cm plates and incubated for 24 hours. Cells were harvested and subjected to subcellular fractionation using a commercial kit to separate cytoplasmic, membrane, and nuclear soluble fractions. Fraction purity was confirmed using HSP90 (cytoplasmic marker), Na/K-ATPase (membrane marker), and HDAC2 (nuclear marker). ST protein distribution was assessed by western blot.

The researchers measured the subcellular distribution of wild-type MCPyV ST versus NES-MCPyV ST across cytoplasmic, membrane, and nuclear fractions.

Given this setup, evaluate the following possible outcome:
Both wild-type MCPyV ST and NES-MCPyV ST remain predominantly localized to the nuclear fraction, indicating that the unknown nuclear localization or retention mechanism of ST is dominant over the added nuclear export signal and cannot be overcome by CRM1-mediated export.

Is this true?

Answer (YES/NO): NO